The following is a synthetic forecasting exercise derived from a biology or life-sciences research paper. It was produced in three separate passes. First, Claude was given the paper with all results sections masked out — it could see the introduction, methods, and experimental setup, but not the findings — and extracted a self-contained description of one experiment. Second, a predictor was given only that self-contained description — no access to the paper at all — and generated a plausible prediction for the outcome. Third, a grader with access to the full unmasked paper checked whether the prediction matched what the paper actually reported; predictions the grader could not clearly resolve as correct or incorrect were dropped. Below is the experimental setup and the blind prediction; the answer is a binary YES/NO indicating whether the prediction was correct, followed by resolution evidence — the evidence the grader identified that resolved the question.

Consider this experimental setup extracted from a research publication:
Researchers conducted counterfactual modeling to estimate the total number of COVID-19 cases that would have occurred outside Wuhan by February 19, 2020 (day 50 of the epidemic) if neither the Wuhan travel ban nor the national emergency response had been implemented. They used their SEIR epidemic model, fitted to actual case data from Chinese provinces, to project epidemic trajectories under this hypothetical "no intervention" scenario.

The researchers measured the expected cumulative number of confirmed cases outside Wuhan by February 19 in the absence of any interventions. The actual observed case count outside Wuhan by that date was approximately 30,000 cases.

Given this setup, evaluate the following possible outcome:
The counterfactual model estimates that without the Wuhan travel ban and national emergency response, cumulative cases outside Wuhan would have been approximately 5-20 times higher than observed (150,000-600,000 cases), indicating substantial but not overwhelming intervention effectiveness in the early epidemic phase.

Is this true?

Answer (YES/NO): NO